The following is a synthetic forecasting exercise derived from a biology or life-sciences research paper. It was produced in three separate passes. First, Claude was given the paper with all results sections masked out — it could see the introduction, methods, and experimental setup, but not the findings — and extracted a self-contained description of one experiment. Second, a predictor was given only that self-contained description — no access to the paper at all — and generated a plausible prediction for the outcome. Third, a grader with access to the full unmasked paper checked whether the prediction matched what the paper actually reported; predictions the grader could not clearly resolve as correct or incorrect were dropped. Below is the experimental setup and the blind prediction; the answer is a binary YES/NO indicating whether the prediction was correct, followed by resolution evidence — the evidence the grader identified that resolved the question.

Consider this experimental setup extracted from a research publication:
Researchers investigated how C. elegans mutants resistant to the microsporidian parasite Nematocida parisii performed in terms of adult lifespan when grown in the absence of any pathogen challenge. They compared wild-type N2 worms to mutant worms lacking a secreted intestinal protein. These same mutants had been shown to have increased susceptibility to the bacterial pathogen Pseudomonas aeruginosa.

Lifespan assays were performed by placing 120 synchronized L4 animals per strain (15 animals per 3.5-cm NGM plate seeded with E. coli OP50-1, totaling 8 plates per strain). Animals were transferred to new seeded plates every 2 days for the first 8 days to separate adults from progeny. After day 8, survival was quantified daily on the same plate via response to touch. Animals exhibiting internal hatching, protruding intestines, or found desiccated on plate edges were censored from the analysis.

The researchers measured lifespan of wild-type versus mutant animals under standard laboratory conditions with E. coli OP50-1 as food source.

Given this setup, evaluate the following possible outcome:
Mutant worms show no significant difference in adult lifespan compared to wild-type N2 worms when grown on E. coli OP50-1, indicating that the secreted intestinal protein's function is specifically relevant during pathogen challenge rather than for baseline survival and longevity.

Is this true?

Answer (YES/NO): YES